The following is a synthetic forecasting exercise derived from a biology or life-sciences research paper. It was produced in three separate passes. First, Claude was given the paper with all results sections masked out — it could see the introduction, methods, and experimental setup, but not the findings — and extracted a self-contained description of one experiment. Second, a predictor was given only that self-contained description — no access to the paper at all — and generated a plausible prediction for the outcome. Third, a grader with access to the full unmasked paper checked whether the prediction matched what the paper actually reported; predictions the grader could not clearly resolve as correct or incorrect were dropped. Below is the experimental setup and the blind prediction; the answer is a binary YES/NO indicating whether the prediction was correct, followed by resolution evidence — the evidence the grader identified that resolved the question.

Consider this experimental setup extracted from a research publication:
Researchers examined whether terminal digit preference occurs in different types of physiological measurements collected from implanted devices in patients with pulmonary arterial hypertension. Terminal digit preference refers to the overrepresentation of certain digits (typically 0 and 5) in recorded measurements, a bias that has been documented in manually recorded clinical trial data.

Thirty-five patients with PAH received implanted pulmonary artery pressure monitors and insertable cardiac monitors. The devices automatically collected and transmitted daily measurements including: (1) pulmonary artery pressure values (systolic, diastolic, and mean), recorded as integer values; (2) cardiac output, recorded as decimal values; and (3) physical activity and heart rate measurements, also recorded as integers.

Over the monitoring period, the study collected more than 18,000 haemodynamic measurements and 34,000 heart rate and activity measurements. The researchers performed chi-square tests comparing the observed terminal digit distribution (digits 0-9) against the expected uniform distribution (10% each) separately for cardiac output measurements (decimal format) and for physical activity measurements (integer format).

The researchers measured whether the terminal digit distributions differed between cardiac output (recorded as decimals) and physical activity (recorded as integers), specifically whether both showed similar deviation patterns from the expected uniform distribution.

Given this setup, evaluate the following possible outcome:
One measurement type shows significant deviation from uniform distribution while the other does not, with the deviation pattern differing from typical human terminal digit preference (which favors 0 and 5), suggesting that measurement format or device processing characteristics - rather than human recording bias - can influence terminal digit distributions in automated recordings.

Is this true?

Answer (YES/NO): NO